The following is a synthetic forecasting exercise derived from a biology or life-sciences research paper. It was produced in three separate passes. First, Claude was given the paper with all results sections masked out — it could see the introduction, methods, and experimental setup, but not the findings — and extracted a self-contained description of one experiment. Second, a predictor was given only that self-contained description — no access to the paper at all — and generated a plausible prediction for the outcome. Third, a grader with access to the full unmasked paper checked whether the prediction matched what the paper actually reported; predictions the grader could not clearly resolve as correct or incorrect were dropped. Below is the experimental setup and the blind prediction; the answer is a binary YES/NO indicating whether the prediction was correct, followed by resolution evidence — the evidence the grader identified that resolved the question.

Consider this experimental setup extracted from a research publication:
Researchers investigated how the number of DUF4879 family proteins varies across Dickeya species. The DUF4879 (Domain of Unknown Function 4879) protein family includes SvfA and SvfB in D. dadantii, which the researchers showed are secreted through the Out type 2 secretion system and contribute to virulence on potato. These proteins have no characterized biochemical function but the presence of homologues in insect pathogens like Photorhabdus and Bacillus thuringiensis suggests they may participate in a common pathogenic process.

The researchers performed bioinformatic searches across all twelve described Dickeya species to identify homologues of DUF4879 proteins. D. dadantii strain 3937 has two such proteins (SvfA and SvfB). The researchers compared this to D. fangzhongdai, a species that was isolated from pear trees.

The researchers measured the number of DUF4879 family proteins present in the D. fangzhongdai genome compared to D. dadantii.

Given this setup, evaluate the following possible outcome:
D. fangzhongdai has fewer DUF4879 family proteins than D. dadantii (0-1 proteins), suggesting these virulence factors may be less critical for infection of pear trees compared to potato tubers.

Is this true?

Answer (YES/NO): NO